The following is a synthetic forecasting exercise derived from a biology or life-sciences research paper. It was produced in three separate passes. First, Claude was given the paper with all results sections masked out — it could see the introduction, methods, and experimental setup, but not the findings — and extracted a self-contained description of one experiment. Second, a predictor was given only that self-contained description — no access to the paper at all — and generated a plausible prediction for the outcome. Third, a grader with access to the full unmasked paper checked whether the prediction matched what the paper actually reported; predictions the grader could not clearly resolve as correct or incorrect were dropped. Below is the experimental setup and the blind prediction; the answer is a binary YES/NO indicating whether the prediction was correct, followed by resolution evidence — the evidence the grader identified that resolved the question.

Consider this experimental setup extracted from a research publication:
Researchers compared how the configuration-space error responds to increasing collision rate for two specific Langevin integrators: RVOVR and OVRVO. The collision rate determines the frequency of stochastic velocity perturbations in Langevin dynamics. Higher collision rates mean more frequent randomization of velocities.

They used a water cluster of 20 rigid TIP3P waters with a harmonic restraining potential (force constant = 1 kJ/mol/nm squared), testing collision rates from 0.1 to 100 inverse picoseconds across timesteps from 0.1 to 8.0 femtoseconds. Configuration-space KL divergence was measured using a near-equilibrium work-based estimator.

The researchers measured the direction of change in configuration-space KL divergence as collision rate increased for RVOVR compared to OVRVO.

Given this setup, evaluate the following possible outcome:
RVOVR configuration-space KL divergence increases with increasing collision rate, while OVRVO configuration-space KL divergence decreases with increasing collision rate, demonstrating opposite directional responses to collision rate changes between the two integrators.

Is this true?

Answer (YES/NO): NO